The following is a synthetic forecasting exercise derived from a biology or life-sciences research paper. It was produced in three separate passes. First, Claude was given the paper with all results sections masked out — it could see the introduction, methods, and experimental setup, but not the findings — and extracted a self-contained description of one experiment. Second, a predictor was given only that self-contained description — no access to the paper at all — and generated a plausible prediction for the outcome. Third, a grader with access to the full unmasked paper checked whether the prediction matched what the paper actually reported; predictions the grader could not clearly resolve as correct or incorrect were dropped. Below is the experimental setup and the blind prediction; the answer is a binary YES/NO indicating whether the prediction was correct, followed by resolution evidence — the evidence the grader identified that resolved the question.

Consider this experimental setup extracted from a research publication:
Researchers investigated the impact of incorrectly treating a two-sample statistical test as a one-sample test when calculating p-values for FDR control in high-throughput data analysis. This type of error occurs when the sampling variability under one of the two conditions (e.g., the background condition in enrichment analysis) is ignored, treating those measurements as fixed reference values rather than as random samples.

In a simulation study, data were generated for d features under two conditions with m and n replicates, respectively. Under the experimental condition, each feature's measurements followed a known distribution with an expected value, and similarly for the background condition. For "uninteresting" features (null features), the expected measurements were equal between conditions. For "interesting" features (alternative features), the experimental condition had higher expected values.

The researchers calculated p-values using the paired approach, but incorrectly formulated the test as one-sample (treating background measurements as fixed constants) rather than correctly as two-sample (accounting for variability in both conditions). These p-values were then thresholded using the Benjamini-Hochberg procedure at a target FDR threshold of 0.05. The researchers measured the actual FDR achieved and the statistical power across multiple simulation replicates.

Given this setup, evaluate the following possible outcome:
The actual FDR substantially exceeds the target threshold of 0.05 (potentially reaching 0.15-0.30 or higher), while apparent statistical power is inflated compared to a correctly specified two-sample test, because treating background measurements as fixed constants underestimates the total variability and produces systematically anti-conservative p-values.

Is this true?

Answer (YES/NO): YES